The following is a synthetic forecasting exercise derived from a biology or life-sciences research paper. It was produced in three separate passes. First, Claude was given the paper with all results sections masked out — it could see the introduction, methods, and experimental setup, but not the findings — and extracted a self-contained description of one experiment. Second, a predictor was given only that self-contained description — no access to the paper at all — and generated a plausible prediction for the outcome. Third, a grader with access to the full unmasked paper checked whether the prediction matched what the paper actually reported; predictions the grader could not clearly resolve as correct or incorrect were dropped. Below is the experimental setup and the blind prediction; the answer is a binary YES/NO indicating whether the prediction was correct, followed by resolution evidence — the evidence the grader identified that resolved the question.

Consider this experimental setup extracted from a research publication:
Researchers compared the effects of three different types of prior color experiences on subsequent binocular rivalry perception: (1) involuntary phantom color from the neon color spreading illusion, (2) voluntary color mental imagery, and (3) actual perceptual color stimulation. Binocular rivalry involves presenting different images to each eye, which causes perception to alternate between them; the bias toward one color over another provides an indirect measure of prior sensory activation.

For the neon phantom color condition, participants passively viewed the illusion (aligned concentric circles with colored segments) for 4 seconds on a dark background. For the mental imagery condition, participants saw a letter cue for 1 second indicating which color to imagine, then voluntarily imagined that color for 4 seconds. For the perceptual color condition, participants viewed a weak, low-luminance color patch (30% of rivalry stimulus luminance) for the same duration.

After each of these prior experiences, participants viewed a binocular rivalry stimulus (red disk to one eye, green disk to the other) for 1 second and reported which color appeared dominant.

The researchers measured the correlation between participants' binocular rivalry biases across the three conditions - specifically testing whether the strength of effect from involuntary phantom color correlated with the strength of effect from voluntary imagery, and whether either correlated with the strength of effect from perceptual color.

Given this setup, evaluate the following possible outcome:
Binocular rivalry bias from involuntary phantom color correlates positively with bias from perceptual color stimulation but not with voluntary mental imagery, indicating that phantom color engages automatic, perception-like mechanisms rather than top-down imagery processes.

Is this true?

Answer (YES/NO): NO